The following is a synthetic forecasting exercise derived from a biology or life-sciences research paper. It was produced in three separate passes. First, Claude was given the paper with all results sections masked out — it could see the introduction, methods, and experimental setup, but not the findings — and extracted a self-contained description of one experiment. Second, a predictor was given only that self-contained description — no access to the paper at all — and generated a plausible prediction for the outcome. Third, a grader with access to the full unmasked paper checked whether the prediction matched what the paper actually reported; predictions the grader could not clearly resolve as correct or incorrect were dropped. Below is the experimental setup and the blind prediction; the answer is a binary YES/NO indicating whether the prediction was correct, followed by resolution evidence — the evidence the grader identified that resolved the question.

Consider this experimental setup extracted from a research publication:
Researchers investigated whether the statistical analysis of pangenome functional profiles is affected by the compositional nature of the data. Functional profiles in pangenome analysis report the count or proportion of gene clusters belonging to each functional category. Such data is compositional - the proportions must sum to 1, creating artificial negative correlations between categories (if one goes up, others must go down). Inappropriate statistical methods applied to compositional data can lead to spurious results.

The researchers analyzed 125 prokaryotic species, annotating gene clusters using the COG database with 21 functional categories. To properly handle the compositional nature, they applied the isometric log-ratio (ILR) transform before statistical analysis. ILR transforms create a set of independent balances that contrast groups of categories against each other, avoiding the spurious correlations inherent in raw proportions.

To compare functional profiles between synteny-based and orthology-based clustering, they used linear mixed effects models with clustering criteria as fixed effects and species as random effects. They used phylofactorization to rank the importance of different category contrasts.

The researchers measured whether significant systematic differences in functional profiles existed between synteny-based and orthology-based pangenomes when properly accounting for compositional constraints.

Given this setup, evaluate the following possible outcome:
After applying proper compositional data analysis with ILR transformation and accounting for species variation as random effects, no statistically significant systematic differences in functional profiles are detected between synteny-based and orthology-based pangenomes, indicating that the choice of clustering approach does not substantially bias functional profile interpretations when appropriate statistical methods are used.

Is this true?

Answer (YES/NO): NO